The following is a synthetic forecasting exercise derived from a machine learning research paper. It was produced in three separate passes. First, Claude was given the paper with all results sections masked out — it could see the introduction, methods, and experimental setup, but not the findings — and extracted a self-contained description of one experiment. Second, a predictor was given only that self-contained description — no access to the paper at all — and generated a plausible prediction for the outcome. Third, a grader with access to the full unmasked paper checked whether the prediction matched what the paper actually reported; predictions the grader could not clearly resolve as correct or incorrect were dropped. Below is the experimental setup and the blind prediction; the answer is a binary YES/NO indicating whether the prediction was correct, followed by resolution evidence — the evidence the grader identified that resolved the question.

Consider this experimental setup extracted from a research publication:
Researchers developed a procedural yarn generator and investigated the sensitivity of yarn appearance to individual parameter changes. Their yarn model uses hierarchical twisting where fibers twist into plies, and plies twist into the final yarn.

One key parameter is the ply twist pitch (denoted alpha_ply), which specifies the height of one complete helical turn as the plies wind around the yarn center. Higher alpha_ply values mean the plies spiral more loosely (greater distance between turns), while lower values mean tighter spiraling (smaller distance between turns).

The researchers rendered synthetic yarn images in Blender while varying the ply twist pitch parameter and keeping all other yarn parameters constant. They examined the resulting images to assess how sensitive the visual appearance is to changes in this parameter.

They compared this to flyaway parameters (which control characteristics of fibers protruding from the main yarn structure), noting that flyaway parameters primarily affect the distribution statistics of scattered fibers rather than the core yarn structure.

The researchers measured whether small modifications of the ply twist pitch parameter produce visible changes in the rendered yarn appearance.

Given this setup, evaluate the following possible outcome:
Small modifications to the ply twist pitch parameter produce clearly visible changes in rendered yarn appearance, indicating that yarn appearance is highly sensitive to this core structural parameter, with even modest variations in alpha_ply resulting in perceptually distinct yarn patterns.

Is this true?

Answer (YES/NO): YES